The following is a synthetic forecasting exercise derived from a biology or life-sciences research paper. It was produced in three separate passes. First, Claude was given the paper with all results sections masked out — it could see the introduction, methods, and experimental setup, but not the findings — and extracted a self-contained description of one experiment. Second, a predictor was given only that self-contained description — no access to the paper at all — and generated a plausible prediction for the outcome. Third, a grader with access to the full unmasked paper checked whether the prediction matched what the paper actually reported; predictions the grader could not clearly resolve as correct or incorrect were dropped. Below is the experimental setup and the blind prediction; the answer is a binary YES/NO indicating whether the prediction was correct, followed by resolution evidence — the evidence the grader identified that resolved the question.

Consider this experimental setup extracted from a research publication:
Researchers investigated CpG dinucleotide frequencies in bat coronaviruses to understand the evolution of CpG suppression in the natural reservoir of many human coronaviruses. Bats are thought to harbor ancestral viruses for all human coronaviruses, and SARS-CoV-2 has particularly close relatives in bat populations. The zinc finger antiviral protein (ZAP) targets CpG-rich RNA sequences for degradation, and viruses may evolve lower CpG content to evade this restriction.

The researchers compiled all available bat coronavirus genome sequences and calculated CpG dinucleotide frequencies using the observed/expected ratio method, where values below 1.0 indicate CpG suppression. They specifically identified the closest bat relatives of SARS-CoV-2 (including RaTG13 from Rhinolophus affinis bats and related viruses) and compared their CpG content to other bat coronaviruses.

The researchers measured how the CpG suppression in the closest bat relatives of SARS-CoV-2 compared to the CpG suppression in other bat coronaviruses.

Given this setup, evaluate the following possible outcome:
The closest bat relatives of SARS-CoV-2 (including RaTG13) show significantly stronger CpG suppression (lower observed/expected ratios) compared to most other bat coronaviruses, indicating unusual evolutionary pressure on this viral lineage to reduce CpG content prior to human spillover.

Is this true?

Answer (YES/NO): YES